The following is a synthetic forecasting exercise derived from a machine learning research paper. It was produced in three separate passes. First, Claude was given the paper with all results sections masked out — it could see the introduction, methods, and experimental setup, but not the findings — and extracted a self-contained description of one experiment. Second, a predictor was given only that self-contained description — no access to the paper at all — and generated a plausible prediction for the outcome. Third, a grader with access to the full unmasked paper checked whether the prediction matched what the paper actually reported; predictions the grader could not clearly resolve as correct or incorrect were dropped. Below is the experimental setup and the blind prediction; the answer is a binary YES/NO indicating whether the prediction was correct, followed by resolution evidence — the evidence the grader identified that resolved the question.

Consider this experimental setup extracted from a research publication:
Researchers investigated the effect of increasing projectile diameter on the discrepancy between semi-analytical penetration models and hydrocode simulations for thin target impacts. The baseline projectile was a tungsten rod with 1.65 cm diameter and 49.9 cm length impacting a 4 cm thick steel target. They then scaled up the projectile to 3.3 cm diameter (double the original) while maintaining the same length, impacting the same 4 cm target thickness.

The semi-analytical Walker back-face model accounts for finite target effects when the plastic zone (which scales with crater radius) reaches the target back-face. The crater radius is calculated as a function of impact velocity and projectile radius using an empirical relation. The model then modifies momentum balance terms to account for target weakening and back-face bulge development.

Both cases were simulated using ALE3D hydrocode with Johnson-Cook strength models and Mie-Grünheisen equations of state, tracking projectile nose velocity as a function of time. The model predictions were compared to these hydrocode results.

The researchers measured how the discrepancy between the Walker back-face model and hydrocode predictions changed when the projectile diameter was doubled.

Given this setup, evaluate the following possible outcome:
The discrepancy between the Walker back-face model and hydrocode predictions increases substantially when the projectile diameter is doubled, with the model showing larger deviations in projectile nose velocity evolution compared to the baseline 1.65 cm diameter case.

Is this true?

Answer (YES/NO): YES